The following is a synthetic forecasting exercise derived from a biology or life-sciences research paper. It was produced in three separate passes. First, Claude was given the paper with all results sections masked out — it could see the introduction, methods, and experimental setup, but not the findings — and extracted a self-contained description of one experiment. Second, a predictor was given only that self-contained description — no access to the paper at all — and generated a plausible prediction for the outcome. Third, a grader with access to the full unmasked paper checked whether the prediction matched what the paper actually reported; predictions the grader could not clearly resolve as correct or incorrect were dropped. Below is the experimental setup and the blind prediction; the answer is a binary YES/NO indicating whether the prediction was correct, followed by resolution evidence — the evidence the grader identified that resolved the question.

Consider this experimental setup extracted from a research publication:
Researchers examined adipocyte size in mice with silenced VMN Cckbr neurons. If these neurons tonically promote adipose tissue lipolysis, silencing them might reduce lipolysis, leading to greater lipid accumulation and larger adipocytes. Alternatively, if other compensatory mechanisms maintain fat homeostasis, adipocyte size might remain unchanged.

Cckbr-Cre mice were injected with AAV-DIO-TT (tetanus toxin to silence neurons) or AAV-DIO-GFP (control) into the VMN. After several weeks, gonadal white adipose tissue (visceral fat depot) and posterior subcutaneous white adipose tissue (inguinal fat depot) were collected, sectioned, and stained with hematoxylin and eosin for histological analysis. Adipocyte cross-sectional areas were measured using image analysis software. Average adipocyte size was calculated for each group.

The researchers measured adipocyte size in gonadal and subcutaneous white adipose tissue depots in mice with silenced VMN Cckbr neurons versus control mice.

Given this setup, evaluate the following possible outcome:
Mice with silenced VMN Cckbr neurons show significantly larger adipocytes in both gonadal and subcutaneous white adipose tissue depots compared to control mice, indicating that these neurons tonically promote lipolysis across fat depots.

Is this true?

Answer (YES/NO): NO